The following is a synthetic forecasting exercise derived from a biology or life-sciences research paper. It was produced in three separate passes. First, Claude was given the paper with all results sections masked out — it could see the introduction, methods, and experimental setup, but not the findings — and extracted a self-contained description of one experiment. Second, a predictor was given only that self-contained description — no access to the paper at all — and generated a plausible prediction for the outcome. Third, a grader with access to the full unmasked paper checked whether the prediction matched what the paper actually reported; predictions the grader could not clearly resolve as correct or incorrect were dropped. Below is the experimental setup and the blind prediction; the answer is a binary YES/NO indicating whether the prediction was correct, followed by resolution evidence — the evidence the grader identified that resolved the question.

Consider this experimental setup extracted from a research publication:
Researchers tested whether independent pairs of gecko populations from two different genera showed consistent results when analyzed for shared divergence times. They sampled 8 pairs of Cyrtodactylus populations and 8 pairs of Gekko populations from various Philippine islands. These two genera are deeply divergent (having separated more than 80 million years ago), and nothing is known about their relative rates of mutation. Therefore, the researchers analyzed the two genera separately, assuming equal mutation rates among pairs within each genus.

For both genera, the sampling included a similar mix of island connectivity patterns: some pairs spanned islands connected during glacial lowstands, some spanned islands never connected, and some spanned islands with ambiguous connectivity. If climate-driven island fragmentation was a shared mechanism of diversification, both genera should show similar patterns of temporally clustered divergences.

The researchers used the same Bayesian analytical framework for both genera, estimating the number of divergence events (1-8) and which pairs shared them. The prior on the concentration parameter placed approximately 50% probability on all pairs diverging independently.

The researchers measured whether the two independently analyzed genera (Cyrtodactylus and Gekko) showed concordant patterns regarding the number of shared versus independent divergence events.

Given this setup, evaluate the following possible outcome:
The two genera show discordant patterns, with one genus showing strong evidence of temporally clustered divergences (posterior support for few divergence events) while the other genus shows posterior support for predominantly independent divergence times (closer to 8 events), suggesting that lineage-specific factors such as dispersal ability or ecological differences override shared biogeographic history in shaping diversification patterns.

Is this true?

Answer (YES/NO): NO